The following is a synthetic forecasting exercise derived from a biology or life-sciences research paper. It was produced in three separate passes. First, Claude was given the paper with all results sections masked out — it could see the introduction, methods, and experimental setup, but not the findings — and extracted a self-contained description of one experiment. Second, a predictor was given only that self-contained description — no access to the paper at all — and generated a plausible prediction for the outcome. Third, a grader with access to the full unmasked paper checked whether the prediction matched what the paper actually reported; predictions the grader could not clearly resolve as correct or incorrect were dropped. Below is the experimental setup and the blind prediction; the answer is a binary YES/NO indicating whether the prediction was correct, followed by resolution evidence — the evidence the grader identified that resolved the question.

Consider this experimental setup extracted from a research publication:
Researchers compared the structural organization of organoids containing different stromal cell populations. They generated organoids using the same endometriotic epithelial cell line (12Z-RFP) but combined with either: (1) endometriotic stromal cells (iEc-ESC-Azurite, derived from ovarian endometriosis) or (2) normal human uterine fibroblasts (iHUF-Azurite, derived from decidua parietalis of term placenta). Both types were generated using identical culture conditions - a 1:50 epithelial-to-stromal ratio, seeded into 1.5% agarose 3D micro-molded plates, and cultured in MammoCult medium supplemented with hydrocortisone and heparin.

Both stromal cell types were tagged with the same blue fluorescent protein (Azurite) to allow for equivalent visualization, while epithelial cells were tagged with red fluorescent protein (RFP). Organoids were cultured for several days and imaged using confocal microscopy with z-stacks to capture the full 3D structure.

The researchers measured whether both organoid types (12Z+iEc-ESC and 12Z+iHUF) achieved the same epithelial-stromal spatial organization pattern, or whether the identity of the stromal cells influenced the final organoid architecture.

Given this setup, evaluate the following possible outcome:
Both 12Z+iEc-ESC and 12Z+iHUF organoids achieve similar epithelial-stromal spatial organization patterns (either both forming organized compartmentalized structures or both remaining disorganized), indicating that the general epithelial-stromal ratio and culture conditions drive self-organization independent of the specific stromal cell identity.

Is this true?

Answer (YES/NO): YES